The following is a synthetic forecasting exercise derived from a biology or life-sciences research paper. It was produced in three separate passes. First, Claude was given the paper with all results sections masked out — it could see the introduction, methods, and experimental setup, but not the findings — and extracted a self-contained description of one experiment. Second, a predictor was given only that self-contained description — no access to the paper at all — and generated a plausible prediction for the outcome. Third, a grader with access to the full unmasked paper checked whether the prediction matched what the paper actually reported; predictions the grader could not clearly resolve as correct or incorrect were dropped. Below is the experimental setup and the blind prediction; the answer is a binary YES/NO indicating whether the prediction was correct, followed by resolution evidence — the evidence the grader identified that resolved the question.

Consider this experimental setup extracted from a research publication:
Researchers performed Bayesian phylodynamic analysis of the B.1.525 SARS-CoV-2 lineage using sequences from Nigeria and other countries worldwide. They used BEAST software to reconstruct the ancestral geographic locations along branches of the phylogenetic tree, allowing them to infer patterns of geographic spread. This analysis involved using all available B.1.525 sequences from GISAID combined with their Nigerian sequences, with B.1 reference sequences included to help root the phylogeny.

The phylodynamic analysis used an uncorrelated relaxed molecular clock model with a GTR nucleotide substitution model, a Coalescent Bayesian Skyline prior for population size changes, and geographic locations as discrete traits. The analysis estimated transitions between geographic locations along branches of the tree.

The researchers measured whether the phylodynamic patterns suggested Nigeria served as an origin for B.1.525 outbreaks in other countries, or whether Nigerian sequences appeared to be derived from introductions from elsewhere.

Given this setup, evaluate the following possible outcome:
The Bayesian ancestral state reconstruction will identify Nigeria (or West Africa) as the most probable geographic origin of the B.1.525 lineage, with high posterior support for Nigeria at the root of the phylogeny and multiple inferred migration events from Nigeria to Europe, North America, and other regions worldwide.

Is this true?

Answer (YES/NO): NO